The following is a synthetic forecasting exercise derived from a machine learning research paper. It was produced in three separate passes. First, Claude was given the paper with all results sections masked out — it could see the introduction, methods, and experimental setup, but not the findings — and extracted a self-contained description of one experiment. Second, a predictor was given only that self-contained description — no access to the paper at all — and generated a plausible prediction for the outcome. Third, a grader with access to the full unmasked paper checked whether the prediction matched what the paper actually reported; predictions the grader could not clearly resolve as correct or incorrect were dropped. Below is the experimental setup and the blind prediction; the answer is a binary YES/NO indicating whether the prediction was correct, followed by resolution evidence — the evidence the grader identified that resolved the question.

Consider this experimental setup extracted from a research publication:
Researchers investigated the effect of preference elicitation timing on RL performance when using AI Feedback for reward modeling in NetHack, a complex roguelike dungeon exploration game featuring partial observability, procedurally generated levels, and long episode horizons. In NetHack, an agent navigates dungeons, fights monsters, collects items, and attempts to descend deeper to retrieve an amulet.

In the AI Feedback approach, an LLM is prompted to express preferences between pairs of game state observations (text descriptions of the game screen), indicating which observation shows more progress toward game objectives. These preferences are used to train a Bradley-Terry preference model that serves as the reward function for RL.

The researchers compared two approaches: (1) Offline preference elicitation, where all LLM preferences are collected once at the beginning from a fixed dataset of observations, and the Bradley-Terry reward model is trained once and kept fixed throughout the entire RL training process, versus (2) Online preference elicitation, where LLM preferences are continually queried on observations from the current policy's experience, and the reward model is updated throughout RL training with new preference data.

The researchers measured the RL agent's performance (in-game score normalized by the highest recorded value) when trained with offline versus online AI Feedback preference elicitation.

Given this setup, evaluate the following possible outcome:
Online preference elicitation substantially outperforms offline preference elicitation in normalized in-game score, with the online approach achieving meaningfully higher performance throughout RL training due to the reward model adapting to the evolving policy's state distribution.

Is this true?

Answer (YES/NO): YES